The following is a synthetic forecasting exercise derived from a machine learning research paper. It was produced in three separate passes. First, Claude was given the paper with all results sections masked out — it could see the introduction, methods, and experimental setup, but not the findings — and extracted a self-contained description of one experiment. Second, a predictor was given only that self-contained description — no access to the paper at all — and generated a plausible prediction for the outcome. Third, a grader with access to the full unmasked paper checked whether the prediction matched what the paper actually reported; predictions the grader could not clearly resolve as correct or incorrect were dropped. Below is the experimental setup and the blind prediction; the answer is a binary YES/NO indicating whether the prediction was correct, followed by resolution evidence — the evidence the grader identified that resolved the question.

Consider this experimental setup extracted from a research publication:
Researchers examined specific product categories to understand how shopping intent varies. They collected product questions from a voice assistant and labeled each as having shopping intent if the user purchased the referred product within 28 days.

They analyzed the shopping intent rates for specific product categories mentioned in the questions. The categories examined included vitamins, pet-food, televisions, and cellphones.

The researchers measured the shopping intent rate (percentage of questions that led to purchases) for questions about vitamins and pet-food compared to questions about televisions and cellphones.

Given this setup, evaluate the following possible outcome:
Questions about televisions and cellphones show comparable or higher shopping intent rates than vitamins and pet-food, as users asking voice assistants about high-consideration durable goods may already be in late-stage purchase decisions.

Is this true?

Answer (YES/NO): NO